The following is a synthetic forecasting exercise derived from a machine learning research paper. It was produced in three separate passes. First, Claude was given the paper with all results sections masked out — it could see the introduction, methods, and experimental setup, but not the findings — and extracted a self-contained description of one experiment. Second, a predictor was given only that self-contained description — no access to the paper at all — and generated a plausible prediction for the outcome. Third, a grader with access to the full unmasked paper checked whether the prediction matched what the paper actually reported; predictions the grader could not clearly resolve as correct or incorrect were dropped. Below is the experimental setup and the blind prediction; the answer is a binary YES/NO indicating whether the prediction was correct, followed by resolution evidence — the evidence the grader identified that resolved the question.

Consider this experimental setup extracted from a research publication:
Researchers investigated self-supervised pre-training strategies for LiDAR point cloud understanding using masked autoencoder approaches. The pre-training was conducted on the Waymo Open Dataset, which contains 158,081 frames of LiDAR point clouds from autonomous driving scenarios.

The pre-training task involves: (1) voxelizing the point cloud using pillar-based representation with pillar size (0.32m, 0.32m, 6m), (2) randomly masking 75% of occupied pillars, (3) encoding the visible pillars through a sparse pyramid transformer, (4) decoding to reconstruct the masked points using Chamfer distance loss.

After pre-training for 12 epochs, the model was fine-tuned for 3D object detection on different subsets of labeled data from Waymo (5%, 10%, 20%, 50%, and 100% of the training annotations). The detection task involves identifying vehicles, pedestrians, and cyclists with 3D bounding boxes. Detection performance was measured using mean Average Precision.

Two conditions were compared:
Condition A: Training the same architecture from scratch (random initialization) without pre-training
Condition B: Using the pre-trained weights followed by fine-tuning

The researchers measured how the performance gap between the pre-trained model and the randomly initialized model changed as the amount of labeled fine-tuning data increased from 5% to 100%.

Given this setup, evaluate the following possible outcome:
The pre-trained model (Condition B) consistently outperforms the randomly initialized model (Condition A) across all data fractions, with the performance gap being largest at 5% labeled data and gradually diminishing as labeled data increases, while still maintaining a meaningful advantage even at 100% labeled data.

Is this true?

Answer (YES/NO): YES